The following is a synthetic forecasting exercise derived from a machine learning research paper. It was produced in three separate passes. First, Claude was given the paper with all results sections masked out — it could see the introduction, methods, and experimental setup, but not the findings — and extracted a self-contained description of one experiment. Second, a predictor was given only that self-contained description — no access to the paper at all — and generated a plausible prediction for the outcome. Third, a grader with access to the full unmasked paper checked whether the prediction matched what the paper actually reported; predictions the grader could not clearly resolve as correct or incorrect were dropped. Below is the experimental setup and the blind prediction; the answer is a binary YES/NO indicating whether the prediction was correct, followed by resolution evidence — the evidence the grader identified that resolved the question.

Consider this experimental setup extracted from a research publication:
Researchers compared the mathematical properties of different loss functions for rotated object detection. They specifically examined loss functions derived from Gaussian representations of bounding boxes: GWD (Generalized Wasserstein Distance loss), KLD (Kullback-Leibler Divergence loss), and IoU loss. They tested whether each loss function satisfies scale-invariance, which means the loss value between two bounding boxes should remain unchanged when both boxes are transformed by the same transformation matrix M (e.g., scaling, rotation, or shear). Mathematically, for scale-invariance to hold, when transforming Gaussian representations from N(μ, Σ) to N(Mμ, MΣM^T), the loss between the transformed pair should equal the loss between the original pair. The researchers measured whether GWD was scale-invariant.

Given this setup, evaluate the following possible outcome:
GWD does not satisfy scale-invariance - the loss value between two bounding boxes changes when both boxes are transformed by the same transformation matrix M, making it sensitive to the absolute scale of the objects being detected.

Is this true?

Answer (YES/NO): YES